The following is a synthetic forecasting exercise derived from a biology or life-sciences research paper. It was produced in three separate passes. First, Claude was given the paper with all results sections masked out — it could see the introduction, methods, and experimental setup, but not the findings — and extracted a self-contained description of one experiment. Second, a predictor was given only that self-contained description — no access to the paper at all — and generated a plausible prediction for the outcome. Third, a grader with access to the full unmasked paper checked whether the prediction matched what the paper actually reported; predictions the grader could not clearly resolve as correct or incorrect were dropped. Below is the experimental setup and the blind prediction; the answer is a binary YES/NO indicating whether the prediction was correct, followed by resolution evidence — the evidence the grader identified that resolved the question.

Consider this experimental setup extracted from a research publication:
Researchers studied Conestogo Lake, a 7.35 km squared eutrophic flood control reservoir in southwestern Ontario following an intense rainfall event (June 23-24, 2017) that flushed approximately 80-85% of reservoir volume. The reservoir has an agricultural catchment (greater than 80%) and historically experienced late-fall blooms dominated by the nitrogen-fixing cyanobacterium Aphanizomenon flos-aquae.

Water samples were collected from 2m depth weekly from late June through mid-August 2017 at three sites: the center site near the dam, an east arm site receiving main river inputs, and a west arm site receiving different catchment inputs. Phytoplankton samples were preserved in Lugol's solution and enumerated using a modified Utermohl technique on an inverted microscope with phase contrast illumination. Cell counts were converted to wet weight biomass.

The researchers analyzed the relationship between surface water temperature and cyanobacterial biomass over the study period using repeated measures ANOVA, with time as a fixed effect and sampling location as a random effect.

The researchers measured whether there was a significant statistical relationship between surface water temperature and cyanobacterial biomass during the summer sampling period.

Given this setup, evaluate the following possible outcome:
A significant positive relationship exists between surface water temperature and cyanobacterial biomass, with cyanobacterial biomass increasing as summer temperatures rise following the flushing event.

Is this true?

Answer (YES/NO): YES